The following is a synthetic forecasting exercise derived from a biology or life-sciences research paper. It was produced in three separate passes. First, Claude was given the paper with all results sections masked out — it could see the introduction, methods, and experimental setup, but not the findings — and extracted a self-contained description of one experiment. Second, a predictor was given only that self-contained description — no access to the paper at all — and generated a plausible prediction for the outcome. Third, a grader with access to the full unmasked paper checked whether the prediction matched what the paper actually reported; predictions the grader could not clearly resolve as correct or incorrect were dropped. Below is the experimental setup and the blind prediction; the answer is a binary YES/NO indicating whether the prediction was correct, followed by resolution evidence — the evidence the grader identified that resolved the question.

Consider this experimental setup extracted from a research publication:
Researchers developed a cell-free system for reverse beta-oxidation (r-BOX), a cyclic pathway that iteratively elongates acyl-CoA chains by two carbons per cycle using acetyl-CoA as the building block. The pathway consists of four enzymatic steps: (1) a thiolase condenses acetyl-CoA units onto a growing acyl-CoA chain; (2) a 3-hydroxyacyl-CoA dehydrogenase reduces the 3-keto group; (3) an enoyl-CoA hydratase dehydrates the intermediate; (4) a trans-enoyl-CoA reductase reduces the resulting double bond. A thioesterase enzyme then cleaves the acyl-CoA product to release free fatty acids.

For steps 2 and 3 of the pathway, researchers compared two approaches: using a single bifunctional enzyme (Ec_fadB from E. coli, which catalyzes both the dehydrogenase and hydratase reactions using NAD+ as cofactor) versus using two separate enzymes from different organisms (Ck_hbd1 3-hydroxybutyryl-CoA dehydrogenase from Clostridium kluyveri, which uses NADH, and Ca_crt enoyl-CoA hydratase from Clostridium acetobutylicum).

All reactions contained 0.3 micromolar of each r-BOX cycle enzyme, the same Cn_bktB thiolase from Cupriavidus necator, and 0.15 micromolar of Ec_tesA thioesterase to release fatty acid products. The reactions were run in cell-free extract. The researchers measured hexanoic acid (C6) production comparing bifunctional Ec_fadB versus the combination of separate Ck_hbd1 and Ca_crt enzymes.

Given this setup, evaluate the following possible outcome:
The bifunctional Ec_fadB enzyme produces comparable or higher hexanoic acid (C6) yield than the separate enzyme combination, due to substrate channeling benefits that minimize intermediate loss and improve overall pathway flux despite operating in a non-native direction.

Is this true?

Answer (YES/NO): NO